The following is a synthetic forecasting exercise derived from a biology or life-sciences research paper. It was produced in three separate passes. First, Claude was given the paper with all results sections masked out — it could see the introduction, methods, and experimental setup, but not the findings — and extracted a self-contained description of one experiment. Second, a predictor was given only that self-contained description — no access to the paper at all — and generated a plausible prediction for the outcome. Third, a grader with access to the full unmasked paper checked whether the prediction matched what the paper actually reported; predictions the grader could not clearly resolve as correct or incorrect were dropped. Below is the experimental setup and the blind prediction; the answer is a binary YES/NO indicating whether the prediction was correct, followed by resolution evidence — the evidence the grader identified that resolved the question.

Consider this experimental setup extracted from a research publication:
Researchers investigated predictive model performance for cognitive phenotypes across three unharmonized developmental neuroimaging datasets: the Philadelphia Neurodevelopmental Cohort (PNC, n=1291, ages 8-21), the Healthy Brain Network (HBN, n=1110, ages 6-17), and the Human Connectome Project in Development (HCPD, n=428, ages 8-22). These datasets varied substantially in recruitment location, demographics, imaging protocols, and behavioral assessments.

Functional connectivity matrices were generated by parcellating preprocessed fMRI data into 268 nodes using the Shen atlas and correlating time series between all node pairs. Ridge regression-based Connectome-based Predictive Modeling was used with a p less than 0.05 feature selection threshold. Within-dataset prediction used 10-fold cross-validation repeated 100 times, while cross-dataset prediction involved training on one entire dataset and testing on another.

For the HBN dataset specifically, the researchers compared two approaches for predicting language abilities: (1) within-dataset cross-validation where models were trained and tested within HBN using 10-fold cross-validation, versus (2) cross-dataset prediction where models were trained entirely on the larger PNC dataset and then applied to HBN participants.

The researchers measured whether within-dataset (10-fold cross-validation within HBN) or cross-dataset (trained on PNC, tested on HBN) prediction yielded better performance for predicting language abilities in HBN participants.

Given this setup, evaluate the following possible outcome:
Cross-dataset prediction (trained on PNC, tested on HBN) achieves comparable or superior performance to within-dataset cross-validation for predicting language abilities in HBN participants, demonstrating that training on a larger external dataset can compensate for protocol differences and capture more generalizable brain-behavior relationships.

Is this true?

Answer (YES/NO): YES